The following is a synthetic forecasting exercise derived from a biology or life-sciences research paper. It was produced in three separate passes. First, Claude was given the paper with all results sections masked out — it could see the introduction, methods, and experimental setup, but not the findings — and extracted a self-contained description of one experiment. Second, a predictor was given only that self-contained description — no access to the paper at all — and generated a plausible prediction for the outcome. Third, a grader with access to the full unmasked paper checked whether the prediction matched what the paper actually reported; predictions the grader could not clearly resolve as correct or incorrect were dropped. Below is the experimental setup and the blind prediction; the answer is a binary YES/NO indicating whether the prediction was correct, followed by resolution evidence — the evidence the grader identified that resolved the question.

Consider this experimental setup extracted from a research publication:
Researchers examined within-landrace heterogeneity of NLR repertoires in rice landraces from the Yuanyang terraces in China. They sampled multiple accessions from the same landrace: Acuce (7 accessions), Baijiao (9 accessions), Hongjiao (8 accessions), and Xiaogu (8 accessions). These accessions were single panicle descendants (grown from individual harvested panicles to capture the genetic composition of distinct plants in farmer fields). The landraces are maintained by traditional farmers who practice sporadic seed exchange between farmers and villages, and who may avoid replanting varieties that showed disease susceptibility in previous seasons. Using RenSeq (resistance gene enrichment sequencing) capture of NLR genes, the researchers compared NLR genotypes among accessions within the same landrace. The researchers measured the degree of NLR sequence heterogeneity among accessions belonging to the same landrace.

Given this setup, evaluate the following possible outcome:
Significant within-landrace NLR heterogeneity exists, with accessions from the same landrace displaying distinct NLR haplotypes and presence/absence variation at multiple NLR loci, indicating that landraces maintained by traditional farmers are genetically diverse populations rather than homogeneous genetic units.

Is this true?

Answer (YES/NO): YES